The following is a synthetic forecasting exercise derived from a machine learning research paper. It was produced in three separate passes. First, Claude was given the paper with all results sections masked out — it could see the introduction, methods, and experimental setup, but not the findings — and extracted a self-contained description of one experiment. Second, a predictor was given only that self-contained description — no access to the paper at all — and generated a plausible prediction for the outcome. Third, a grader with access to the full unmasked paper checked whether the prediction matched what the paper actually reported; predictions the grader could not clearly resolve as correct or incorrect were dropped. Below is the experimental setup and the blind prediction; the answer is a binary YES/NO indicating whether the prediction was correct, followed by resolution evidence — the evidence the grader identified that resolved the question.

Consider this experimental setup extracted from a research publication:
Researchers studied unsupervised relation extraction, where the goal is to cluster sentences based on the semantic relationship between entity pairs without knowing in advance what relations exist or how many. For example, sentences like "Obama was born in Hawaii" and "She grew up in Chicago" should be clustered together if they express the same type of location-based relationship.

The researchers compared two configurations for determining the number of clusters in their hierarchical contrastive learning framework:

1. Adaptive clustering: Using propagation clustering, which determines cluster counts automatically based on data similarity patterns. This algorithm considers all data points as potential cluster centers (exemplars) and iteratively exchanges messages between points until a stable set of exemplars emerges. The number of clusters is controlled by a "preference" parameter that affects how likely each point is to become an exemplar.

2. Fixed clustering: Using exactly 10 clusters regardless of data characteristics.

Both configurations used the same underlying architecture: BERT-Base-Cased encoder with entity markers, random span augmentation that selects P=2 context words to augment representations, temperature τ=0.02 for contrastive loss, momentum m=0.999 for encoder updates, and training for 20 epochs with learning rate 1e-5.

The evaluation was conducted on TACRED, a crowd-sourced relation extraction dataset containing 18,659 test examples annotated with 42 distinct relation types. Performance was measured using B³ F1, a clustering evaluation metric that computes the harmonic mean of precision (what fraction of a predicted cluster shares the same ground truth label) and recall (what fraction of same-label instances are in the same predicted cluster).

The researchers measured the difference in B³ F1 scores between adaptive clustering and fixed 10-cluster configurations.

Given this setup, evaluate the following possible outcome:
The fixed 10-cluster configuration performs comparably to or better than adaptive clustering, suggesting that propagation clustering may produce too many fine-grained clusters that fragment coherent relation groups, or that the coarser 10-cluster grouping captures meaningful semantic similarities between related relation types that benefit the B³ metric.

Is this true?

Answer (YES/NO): NO